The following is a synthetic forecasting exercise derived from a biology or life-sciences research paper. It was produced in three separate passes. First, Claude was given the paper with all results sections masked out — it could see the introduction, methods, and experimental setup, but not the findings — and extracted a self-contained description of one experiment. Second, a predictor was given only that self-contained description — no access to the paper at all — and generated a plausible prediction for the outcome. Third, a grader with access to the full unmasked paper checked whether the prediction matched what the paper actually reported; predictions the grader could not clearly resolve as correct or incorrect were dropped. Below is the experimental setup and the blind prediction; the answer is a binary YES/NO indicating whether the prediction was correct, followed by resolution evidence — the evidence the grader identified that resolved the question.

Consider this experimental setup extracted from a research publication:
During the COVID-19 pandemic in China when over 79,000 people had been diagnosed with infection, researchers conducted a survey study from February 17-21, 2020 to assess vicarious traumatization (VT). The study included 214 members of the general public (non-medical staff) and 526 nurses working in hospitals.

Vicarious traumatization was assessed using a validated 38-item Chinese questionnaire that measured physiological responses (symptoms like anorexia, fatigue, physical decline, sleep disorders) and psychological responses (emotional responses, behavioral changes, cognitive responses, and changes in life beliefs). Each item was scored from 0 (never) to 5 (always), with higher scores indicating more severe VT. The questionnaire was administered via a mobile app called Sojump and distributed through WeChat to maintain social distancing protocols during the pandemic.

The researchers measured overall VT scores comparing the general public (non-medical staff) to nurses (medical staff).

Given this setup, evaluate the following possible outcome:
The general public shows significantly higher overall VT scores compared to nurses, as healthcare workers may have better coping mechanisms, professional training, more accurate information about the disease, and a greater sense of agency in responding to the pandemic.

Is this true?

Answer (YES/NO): YES